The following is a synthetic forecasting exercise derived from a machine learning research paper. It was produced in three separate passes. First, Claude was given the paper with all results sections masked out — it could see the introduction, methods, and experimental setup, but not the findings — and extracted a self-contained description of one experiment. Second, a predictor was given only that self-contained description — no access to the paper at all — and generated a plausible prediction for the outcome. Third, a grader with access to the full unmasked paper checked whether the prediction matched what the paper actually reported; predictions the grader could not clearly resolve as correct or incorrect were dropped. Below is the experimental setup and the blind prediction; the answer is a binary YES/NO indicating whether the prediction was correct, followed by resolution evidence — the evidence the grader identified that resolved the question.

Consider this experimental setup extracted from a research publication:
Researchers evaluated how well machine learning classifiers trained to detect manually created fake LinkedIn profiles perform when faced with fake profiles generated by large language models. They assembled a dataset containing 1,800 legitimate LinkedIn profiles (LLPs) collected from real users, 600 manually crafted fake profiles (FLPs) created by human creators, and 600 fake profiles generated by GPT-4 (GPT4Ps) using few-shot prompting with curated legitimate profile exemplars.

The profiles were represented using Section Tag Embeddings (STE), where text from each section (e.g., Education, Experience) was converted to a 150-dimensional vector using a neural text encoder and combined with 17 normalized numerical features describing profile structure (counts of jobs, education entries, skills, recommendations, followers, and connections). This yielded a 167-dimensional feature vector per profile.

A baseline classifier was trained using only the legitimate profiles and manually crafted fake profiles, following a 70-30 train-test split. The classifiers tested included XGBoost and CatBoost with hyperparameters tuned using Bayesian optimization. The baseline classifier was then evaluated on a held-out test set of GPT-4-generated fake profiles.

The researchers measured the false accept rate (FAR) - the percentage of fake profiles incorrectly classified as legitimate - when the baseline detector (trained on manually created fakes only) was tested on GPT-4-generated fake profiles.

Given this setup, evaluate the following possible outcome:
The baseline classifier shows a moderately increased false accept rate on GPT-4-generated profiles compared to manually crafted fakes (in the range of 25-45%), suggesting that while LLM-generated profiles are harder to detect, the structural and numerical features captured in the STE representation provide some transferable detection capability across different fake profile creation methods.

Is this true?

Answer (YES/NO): NO